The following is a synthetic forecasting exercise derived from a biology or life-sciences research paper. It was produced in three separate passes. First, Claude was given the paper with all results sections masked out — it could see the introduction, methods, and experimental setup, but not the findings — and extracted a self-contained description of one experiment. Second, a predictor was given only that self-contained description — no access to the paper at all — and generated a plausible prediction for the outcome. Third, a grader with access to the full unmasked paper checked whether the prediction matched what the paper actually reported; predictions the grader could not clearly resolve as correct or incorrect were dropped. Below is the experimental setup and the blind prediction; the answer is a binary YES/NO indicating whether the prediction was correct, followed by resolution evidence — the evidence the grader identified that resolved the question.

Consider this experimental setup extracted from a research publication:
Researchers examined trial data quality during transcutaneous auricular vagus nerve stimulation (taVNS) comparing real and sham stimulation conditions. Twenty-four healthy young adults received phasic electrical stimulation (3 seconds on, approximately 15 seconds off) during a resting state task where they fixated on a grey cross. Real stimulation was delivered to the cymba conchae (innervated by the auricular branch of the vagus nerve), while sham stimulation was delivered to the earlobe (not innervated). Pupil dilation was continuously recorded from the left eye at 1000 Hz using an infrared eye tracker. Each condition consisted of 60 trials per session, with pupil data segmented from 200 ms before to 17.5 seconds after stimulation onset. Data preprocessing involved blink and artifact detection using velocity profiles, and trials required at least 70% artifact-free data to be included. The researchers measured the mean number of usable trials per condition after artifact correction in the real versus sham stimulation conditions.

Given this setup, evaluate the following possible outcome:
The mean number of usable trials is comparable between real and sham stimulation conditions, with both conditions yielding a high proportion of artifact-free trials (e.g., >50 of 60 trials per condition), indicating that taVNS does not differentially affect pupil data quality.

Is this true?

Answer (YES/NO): NO